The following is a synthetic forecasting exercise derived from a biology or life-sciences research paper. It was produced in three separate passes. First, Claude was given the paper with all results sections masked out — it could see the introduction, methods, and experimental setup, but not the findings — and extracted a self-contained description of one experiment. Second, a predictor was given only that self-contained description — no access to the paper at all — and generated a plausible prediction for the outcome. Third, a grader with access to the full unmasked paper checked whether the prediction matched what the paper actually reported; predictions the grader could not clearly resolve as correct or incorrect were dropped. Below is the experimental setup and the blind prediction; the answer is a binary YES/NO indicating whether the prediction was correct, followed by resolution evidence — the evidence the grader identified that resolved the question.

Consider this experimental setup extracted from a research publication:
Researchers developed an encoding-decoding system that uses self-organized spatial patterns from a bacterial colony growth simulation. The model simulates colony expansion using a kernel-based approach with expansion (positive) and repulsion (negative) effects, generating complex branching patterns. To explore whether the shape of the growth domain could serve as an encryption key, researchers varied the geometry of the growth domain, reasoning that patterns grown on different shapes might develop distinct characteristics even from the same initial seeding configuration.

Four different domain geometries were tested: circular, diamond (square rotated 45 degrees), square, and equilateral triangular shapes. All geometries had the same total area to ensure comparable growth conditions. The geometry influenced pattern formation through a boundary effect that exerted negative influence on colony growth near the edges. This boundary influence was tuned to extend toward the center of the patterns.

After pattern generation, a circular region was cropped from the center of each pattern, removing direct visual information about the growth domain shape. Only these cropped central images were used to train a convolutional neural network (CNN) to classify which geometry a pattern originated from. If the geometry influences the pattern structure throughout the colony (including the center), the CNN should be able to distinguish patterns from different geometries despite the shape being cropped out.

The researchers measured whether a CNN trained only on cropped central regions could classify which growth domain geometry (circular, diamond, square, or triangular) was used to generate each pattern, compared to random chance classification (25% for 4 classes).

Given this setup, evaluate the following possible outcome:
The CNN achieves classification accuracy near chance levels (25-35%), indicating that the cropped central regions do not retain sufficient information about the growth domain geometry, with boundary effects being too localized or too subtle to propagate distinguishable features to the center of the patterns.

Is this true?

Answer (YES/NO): NO